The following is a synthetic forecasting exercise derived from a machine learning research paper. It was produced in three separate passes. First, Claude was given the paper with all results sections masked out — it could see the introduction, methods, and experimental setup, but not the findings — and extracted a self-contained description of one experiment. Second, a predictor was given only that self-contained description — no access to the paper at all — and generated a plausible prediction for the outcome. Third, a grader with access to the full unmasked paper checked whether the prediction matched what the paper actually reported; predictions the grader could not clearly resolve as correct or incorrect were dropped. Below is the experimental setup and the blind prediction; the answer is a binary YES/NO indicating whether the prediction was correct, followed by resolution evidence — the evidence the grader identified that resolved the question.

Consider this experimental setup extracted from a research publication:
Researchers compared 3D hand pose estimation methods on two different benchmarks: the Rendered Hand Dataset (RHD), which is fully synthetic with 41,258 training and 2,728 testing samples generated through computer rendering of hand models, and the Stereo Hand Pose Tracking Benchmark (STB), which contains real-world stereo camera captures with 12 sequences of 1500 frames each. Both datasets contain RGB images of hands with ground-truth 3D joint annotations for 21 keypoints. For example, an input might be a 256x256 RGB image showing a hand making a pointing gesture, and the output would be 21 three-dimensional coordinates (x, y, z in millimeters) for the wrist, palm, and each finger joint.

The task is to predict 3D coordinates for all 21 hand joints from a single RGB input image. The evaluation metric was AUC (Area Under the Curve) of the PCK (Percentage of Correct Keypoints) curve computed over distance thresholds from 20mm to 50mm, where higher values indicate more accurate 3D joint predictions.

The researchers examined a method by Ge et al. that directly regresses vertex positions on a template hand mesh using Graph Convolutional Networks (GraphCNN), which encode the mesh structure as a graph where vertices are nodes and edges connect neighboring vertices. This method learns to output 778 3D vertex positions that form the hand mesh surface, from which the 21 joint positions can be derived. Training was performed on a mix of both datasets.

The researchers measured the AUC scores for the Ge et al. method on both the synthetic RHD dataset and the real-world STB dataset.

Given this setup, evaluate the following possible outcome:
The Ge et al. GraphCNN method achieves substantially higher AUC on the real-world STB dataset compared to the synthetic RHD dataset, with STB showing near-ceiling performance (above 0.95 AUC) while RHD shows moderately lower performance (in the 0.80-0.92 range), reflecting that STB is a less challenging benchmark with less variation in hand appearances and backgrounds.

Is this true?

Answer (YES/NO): YES